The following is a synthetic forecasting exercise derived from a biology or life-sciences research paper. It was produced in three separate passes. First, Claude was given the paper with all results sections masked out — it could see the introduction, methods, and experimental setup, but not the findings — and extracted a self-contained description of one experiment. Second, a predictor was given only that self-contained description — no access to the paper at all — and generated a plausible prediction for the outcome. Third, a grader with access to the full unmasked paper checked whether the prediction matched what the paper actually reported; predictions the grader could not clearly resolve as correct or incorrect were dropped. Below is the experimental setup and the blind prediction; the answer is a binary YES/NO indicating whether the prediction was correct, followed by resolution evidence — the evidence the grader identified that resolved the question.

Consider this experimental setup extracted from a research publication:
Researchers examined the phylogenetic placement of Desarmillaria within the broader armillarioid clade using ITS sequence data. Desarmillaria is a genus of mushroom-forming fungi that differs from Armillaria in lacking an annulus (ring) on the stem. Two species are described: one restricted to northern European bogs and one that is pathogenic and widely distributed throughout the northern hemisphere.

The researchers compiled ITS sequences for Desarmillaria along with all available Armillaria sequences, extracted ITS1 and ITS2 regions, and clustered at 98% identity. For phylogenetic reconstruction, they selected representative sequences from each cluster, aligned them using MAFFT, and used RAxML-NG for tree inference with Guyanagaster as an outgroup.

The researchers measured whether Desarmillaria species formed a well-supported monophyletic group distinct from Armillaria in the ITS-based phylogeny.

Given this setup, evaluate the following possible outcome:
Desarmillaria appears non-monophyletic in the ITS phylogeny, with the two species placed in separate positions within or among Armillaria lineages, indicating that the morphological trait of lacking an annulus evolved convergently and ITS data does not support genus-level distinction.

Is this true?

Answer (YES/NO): NO